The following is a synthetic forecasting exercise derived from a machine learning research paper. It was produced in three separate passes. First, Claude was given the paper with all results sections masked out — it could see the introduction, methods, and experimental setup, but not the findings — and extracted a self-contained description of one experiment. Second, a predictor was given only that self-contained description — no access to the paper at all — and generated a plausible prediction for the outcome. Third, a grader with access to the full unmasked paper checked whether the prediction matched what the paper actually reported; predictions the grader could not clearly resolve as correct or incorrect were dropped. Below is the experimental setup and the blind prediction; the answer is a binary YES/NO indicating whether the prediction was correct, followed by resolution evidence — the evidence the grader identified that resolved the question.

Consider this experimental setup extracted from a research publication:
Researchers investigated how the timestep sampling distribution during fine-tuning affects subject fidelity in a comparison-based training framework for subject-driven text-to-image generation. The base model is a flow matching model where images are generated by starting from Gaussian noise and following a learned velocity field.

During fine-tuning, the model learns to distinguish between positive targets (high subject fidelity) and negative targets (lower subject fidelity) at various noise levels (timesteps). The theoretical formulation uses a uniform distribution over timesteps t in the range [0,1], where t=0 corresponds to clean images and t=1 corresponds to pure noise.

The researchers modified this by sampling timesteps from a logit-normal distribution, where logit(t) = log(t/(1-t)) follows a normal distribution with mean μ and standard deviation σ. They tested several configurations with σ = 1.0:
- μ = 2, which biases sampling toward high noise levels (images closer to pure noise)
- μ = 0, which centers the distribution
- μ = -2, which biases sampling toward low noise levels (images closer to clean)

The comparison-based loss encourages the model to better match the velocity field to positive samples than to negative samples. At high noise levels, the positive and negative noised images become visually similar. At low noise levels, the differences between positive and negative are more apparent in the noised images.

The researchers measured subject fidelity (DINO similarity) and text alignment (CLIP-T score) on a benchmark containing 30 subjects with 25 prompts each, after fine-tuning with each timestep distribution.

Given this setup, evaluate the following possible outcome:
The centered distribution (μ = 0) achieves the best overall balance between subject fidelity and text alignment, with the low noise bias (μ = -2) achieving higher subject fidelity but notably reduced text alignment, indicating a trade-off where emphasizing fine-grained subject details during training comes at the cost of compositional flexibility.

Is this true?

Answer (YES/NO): NO